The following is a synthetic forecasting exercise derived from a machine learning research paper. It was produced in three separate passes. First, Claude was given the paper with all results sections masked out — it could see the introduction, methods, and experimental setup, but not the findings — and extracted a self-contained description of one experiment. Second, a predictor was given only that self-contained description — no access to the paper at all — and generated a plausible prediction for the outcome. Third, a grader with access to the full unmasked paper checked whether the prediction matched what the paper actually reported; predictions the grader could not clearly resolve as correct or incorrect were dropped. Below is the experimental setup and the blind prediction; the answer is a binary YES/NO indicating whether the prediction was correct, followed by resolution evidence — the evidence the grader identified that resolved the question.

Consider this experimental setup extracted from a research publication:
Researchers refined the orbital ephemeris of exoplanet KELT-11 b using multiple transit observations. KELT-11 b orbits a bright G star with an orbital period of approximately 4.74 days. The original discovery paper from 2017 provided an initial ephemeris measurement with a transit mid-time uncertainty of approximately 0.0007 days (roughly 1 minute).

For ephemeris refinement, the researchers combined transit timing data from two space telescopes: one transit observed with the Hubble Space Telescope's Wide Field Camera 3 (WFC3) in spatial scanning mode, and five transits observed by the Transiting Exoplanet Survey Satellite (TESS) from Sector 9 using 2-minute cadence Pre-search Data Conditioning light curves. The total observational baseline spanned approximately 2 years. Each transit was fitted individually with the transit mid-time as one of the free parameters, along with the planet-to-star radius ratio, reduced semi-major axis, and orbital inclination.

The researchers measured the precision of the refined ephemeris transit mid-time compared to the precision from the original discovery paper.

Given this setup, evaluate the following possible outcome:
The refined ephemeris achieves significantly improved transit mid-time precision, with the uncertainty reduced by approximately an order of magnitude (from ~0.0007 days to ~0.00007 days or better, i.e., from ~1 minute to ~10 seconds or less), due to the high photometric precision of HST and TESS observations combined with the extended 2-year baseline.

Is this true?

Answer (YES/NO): YES